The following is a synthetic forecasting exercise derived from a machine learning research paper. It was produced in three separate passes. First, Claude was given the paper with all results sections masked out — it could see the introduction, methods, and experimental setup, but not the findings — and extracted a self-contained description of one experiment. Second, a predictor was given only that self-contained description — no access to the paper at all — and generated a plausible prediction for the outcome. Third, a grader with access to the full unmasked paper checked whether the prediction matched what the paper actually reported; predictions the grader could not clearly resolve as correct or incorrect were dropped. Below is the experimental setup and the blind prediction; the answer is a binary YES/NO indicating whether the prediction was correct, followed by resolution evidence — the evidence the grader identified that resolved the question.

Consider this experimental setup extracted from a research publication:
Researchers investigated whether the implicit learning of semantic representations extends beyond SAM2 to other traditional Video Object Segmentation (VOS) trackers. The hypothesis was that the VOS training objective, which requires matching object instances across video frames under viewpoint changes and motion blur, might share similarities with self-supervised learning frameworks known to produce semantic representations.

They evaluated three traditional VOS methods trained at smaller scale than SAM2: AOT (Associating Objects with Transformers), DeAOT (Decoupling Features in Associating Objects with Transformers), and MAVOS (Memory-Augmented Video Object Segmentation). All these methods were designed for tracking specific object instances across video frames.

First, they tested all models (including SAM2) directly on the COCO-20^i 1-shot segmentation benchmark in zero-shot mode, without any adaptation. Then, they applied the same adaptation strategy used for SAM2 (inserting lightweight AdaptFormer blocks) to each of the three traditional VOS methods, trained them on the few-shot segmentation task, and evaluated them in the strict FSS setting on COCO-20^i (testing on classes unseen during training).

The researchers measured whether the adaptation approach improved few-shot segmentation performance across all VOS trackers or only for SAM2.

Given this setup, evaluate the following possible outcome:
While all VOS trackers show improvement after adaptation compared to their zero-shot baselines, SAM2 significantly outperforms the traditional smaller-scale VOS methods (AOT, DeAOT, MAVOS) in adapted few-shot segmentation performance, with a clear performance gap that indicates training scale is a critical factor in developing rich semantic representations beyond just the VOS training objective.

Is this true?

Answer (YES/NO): YES